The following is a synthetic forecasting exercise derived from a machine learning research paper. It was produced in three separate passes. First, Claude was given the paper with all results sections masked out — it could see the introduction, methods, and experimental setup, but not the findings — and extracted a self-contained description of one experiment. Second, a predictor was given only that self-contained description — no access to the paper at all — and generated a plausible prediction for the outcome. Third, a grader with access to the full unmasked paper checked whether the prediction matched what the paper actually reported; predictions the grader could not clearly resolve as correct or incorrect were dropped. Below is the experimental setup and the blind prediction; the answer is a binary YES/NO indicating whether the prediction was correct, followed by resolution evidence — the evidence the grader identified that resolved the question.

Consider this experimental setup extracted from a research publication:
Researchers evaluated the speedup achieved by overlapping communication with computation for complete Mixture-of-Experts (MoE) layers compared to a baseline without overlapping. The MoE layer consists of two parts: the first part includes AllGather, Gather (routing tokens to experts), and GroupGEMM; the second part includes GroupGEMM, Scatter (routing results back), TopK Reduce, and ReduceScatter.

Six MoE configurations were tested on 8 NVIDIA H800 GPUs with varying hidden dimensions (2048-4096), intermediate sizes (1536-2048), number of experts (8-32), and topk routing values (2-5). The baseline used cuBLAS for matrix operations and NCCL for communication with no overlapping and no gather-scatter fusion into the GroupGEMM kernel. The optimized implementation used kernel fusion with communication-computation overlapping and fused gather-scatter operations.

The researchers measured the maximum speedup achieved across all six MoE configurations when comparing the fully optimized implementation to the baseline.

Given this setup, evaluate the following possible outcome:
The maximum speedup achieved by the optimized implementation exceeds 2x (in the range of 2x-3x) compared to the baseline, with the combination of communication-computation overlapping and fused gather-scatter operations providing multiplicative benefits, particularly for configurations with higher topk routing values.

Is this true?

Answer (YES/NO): NO